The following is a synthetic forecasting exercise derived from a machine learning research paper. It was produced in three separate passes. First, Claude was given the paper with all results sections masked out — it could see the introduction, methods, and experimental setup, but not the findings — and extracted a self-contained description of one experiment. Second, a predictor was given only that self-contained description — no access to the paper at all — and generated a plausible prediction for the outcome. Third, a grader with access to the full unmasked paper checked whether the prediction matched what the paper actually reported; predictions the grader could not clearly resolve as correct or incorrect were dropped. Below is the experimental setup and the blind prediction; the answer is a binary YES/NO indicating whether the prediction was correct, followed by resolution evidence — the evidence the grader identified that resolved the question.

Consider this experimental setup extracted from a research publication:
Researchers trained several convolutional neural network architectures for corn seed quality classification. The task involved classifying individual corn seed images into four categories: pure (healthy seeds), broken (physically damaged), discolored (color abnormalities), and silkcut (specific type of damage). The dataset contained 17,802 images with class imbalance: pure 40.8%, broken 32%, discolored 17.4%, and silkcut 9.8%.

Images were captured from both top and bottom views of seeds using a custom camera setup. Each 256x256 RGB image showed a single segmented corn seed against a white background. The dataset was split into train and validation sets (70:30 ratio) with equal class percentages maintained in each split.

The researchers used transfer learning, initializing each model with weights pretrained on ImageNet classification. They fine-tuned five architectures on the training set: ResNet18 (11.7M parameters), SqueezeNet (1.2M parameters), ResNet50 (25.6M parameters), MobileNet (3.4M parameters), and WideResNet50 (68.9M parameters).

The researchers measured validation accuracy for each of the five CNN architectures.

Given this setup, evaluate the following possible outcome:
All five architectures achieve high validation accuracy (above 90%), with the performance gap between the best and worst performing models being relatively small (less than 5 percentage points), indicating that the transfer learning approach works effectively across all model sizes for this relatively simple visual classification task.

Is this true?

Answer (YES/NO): NO